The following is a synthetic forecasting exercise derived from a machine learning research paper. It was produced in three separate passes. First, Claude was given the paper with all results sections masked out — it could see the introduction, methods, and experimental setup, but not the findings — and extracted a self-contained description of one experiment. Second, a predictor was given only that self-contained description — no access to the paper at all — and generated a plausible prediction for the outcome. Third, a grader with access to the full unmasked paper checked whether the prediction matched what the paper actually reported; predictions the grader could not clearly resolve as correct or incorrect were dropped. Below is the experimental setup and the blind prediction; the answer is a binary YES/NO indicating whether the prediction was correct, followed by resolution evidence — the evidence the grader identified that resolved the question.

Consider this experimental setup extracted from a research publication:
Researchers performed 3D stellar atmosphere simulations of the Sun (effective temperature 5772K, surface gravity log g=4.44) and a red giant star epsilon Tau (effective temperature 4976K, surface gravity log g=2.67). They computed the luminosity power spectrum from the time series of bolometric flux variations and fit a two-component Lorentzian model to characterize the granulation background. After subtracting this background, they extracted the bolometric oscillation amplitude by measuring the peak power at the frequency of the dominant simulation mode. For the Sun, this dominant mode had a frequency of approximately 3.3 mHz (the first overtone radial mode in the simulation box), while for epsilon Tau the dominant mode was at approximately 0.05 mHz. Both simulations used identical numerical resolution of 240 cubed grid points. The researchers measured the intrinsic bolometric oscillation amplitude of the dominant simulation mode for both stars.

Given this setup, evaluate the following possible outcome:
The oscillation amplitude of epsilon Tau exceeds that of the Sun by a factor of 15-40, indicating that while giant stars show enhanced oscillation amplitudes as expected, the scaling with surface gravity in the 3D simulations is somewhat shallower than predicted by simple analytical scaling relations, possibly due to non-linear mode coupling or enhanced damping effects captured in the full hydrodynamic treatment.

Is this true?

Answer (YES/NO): NO